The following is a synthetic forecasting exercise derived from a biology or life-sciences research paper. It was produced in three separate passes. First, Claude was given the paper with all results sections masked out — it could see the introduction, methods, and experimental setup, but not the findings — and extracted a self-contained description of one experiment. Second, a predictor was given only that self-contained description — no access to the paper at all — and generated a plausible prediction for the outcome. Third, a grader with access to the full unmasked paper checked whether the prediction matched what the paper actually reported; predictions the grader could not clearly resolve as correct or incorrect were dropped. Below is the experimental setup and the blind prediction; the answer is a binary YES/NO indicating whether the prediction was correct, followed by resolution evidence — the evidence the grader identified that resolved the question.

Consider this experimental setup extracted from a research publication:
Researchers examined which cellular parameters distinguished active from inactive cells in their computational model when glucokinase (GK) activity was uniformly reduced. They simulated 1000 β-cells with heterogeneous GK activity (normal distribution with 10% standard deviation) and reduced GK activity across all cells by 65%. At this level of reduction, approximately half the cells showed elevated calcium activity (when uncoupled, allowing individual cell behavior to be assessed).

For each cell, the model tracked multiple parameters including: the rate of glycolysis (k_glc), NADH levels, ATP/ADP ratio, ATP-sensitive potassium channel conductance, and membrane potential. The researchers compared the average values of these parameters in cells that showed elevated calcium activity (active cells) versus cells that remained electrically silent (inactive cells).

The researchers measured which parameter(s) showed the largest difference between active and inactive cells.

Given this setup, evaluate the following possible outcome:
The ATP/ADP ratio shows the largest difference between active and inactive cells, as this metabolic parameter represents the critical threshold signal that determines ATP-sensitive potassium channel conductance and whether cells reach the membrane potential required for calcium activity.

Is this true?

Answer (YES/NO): NO